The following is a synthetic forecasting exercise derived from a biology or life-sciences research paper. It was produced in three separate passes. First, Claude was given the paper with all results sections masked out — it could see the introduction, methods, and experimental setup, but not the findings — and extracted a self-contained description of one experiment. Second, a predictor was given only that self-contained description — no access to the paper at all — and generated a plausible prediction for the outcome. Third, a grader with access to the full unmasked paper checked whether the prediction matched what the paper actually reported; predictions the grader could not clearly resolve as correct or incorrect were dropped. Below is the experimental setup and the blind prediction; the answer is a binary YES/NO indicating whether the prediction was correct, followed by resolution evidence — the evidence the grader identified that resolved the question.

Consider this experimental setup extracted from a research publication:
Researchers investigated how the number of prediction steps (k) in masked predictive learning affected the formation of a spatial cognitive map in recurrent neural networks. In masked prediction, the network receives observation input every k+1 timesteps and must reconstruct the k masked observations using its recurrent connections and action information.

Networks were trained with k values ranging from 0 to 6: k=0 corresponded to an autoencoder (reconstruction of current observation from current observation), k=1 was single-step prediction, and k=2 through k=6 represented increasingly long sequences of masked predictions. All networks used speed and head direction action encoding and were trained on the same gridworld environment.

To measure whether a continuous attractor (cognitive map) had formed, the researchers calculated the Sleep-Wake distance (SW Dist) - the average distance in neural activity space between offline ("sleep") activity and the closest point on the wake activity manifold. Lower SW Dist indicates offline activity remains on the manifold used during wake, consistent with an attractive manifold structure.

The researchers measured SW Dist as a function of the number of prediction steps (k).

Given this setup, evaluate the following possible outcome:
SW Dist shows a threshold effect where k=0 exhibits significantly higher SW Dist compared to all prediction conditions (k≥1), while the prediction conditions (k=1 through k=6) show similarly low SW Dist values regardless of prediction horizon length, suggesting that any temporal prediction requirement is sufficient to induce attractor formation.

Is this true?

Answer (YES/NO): NO